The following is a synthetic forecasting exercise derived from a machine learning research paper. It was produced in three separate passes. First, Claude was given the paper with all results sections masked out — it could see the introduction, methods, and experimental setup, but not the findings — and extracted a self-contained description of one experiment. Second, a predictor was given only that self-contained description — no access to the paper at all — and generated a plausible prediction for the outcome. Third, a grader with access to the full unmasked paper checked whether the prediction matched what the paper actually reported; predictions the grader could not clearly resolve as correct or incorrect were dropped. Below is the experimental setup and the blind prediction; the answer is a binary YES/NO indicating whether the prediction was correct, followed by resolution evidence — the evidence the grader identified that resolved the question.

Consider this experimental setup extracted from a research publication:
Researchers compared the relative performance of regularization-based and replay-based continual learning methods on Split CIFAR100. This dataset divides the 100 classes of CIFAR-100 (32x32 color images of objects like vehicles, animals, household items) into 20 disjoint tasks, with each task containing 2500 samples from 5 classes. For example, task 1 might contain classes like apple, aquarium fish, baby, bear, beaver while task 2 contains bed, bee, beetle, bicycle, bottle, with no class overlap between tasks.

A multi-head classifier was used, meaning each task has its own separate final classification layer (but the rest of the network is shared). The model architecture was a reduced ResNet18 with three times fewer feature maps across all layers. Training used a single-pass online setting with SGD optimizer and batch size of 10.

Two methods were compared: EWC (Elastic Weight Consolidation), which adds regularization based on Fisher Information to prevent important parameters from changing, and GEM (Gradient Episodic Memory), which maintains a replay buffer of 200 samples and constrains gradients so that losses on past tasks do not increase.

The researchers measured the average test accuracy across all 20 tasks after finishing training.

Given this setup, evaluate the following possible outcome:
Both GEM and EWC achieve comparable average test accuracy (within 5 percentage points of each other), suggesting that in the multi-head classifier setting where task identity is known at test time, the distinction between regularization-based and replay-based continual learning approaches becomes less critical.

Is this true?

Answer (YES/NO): YES